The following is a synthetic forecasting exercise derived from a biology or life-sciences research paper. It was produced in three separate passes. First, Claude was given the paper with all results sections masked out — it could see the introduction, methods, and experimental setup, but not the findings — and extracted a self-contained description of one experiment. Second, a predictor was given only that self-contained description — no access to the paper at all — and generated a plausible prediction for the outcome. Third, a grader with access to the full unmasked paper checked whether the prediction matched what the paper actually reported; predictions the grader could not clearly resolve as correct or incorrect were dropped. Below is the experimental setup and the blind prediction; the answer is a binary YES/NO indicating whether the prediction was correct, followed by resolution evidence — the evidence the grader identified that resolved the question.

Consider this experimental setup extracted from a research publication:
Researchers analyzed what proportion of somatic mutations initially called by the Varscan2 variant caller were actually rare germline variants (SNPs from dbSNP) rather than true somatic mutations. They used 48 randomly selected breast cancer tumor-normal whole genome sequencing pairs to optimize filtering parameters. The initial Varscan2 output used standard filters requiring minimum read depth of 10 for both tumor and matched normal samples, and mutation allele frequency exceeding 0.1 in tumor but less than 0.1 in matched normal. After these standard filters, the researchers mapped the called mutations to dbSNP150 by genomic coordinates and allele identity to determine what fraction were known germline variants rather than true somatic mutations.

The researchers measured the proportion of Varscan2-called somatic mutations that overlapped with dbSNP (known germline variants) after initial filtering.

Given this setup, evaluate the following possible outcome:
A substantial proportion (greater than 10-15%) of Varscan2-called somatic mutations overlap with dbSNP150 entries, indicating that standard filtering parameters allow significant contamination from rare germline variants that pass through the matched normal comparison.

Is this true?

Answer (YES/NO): YES